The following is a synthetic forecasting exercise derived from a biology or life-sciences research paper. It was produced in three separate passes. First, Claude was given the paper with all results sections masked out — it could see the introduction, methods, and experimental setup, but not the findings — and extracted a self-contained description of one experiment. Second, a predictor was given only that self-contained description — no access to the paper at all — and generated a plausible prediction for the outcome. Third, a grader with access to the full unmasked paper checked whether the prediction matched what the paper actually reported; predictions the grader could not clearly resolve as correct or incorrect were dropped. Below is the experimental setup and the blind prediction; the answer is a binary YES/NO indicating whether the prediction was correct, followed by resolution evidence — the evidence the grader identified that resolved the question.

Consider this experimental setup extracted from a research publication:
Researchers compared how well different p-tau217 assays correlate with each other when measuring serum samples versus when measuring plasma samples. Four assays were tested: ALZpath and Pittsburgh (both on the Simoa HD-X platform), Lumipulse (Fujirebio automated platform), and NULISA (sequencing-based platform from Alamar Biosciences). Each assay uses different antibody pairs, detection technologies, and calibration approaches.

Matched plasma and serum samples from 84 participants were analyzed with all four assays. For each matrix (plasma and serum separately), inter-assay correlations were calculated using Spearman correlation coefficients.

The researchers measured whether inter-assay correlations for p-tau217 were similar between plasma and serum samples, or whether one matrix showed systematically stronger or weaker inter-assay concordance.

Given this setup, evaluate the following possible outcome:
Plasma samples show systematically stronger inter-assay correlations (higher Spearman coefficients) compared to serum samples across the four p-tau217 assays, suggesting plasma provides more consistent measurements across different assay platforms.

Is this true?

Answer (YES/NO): YES